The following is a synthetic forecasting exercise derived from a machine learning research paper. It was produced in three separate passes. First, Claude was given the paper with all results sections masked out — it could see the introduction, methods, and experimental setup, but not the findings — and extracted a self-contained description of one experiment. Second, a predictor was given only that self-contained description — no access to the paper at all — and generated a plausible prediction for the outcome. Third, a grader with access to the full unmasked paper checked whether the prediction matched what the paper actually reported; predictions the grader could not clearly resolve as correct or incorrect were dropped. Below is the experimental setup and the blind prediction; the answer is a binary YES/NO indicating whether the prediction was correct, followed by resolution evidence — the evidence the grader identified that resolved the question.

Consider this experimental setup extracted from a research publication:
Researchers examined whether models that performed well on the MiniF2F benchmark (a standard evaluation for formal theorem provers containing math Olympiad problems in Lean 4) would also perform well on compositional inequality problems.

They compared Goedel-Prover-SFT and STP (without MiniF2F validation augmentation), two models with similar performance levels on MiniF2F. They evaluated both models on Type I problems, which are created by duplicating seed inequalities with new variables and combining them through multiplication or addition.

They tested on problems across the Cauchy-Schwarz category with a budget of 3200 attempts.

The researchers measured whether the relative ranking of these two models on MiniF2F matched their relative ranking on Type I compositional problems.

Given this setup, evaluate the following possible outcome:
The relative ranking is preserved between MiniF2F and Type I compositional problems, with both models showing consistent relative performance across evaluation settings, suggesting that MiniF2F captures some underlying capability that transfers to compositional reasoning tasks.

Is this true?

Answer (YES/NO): NO